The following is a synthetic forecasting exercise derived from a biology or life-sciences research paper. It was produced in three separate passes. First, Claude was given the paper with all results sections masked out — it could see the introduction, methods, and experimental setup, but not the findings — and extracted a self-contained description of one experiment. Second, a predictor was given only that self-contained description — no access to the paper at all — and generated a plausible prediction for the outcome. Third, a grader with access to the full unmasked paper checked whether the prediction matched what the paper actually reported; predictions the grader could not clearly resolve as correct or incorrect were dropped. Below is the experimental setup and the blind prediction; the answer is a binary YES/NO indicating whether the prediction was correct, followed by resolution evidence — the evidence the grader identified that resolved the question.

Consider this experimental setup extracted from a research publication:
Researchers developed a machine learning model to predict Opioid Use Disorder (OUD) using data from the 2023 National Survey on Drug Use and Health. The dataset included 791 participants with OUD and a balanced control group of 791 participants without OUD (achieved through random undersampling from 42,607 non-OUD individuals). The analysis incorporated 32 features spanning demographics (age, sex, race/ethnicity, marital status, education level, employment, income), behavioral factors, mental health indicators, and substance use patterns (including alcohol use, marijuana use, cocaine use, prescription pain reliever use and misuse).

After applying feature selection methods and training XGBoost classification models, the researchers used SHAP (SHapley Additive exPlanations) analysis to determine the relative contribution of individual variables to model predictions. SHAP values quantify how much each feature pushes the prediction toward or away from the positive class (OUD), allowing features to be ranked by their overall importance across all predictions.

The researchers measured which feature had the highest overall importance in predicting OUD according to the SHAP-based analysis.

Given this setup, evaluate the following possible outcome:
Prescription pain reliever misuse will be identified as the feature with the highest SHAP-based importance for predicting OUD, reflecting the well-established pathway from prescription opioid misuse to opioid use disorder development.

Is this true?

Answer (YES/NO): YES